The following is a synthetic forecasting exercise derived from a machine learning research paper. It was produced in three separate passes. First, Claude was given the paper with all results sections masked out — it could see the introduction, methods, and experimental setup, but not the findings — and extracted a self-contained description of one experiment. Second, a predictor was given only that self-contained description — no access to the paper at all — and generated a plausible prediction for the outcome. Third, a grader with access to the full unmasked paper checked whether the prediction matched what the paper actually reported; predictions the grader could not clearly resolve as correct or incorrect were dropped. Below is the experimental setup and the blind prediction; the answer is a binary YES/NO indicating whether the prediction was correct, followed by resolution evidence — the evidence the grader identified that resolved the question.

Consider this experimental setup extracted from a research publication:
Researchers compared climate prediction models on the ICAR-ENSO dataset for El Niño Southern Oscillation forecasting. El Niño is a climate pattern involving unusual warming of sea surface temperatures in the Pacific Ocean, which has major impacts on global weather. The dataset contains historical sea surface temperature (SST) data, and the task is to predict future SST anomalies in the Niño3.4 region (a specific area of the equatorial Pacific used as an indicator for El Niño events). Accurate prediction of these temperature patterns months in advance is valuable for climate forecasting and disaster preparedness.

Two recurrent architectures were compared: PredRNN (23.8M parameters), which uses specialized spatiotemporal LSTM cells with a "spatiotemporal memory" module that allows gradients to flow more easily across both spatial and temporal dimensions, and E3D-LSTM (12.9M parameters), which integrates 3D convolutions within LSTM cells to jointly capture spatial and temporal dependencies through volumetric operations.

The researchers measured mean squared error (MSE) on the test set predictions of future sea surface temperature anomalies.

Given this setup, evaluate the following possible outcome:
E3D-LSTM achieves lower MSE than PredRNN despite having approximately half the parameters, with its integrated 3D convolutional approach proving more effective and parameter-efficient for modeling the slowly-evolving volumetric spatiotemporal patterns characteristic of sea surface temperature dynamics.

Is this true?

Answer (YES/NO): NO